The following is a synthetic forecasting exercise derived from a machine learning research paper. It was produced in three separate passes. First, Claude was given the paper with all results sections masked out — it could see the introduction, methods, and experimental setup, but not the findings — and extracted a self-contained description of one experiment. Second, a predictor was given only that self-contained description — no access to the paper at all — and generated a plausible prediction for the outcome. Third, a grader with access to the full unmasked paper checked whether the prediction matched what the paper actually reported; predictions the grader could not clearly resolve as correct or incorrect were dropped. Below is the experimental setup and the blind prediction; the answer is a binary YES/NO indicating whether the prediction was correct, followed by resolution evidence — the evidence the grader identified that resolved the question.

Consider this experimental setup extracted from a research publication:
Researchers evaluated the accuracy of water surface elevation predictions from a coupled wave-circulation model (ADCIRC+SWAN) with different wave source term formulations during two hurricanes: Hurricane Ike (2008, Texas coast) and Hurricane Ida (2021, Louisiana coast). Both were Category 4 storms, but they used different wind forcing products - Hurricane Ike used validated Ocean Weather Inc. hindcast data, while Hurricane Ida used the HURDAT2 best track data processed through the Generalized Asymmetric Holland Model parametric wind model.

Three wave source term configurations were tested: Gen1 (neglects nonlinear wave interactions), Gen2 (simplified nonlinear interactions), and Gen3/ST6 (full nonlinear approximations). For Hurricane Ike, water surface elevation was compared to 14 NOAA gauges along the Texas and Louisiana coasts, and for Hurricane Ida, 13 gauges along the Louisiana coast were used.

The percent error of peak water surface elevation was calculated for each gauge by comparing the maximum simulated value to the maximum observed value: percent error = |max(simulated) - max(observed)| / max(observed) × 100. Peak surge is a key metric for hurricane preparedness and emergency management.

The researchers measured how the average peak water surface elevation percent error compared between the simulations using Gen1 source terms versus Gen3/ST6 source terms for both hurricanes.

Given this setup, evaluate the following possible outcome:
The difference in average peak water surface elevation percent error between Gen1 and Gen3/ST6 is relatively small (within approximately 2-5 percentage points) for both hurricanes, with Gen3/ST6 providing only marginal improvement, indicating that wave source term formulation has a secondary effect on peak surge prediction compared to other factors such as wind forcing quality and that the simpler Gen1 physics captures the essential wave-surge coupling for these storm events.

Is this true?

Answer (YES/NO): NO